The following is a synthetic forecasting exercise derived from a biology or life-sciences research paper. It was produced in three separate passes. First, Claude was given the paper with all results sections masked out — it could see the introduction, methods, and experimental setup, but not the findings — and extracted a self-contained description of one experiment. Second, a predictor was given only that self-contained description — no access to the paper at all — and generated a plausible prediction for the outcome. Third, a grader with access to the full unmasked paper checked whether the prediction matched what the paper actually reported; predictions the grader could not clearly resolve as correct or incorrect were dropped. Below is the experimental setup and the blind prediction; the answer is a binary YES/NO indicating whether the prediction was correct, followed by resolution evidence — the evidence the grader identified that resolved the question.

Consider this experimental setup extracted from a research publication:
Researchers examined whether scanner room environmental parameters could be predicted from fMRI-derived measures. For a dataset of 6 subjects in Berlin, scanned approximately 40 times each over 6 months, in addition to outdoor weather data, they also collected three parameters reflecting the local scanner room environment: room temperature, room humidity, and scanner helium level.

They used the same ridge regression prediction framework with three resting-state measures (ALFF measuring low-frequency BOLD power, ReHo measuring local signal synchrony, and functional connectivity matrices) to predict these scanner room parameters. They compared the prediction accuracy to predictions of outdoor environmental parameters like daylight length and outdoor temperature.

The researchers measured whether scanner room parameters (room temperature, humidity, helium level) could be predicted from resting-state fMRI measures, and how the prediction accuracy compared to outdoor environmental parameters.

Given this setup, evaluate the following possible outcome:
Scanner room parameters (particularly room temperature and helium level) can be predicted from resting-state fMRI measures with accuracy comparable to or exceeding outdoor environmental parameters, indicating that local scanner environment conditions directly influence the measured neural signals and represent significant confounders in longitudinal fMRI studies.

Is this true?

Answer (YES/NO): NO